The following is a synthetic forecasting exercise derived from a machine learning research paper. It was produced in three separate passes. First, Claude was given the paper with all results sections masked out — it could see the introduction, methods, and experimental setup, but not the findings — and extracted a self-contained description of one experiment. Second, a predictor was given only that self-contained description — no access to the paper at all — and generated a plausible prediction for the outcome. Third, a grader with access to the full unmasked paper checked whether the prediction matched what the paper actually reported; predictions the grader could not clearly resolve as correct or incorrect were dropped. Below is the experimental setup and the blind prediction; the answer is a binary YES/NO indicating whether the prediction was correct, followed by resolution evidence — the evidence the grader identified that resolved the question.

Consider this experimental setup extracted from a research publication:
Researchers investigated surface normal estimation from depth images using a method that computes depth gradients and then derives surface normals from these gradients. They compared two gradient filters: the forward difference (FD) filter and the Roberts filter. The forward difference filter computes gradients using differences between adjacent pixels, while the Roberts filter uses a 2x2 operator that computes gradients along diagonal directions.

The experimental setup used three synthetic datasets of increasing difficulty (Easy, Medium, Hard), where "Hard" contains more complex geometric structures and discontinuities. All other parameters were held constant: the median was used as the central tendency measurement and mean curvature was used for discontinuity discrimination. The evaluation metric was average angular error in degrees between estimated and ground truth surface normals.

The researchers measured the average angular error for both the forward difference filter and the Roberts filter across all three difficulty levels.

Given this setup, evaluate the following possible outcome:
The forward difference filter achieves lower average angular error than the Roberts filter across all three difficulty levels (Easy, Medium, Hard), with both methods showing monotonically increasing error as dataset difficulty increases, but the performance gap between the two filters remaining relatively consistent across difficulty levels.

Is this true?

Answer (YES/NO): NO